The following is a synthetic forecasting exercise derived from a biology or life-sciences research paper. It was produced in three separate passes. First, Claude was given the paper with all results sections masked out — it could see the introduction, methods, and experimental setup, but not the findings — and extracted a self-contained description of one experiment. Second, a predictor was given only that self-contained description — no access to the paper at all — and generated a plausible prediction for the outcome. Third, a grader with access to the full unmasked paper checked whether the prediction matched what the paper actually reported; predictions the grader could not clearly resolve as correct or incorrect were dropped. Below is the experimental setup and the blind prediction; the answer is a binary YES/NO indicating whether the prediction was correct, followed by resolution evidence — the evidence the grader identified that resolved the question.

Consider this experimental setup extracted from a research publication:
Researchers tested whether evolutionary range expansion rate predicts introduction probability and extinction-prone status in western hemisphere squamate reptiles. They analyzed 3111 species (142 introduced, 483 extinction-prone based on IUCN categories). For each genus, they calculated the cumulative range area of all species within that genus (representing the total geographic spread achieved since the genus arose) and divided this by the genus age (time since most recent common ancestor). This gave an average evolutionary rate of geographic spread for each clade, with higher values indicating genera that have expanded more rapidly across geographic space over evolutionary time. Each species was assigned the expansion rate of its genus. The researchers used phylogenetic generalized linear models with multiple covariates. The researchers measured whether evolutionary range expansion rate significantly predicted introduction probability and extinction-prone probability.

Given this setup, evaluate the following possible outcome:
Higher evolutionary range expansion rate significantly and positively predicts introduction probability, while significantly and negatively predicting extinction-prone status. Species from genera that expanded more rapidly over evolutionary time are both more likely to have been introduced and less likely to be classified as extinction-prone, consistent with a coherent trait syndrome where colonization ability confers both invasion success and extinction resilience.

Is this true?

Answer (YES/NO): NO